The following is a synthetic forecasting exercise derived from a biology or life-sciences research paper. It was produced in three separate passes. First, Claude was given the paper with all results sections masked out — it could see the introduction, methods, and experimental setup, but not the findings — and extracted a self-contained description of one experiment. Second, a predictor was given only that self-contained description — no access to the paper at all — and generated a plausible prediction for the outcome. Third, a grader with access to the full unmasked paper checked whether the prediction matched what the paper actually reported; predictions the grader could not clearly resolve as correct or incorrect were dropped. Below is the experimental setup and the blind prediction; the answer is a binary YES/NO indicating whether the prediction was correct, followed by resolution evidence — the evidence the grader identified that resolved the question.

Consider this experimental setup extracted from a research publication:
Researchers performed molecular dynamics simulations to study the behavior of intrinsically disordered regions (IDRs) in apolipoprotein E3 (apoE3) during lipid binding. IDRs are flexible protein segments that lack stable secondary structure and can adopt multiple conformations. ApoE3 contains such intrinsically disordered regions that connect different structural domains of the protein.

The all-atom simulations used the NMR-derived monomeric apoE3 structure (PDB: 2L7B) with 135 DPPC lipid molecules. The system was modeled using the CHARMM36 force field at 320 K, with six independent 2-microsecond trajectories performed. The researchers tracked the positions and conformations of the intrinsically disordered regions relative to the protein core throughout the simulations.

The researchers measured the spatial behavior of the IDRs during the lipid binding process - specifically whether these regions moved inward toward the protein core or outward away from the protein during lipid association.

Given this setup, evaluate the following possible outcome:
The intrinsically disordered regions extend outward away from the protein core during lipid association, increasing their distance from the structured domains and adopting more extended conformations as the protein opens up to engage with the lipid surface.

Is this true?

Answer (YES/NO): YES